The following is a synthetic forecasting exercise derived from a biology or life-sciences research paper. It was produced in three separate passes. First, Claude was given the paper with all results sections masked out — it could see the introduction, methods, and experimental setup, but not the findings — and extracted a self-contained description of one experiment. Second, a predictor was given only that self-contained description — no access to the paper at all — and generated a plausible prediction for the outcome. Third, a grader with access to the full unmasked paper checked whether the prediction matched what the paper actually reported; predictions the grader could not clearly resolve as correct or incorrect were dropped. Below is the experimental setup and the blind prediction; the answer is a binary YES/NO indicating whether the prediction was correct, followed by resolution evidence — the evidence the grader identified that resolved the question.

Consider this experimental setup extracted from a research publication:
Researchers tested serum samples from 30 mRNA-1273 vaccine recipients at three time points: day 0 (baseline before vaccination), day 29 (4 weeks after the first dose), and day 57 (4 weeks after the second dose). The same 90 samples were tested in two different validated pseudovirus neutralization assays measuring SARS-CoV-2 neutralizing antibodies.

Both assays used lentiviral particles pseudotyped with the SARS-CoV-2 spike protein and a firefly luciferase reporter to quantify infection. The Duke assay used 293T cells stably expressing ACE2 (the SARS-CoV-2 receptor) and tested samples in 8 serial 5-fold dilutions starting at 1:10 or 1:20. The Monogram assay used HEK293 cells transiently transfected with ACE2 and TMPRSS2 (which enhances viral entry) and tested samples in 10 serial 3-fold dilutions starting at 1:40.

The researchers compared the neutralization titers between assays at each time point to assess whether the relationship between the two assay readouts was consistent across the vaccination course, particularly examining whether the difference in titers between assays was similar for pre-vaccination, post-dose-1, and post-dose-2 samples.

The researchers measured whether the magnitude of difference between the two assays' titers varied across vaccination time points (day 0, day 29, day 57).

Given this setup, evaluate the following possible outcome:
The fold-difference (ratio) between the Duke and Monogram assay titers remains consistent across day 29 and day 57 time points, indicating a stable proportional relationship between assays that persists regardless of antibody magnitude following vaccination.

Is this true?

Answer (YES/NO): YES